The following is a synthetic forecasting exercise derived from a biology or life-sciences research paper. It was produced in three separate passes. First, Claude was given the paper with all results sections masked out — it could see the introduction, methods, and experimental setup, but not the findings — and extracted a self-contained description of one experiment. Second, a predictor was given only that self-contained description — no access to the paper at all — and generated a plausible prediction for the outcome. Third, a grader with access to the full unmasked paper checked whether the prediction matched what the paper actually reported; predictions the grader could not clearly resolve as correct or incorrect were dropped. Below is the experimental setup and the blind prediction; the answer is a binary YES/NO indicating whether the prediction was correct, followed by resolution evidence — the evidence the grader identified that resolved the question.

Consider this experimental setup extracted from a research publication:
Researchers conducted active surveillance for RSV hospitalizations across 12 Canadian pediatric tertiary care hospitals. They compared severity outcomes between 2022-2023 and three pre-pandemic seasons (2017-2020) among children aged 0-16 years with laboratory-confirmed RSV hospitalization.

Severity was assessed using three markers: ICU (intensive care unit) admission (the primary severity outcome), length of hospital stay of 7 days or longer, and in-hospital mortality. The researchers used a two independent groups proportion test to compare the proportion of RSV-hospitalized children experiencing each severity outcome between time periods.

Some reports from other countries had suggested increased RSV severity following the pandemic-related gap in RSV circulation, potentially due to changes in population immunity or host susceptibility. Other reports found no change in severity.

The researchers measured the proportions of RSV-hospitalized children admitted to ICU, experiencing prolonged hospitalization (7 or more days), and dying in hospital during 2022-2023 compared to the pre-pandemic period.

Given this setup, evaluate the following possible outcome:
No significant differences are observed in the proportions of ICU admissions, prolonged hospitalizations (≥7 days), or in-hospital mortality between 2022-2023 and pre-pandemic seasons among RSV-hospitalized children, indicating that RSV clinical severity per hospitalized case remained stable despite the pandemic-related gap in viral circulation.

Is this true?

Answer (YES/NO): NO